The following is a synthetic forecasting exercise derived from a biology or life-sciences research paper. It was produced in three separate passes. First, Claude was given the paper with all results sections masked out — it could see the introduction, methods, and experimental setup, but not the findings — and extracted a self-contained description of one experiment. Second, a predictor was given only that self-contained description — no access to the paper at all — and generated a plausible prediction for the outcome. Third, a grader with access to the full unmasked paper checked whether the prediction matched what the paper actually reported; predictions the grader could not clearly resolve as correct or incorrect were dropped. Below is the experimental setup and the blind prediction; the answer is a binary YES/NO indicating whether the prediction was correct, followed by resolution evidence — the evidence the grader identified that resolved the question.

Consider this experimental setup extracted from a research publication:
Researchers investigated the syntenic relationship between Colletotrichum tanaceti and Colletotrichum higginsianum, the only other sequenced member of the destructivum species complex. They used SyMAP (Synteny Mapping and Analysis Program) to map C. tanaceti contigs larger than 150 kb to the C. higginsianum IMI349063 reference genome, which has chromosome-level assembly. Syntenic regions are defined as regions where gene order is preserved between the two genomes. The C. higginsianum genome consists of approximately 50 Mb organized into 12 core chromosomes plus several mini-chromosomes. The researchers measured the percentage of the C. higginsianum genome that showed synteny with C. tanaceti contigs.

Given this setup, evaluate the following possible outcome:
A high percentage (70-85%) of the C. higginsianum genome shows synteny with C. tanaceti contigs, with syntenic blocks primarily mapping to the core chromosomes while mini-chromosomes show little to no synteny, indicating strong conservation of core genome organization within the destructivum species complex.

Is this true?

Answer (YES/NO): NO